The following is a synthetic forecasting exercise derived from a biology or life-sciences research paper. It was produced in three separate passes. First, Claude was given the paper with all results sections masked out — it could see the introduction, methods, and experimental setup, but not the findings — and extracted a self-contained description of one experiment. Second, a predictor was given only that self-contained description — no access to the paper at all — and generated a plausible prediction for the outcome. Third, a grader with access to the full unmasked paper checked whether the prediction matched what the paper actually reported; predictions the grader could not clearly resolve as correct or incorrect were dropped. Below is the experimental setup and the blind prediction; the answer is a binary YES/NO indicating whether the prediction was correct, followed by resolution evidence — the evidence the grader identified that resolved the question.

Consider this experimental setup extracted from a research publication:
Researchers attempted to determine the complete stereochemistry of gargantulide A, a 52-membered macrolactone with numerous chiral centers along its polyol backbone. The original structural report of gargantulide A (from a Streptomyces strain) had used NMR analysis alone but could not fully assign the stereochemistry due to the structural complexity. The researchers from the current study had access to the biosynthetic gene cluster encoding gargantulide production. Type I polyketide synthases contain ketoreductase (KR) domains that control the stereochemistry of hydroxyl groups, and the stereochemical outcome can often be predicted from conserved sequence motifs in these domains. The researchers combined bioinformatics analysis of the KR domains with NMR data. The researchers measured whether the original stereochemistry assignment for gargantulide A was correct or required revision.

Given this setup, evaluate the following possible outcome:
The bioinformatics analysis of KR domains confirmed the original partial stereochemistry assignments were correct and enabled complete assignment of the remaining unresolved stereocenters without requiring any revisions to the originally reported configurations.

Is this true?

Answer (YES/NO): NO